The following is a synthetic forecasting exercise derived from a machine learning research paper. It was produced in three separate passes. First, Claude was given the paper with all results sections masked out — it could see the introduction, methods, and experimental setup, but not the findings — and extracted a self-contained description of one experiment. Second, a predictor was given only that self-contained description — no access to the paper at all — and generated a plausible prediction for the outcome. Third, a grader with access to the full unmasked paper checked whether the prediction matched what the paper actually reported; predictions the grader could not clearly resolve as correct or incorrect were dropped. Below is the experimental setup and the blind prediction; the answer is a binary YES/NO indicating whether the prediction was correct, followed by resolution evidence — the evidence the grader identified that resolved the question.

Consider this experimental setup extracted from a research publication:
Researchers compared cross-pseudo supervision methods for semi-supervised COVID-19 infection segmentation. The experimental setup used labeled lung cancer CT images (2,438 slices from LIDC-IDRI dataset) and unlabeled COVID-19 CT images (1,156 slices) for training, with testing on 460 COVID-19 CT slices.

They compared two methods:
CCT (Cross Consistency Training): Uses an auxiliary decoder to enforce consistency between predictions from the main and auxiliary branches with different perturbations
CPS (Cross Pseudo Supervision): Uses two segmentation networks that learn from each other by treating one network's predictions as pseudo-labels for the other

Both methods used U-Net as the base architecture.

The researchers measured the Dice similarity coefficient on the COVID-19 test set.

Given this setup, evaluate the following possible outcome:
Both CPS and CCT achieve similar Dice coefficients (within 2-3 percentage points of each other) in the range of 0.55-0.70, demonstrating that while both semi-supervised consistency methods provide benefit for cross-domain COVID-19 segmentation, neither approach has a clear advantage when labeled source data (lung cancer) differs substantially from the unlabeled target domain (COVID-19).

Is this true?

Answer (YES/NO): NO